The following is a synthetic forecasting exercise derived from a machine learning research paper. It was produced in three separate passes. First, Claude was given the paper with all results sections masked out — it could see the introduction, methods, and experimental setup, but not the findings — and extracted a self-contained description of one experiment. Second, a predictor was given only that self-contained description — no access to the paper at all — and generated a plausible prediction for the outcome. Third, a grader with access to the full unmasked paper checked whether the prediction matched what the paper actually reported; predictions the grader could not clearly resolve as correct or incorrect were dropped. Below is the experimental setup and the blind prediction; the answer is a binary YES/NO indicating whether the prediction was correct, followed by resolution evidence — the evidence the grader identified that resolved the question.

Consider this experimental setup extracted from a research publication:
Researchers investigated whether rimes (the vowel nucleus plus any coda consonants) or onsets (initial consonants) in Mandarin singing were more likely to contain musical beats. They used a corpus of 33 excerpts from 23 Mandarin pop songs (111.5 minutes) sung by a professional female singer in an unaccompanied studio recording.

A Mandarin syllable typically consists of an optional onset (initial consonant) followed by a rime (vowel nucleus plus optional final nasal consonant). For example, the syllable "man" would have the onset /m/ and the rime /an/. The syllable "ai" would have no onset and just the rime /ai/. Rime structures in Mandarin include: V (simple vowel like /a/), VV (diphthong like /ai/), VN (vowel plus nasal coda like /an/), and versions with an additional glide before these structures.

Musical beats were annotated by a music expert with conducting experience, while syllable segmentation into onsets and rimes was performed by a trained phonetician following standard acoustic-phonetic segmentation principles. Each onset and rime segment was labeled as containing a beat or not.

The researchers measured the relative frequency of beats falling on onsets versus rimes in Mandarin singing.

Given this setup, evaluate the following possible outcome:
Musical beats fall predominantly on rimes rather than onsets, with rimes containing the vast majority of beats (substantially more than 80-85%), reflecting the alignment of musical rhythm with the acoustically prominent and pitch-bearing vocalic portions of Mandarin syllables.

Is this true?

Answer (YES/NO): NO